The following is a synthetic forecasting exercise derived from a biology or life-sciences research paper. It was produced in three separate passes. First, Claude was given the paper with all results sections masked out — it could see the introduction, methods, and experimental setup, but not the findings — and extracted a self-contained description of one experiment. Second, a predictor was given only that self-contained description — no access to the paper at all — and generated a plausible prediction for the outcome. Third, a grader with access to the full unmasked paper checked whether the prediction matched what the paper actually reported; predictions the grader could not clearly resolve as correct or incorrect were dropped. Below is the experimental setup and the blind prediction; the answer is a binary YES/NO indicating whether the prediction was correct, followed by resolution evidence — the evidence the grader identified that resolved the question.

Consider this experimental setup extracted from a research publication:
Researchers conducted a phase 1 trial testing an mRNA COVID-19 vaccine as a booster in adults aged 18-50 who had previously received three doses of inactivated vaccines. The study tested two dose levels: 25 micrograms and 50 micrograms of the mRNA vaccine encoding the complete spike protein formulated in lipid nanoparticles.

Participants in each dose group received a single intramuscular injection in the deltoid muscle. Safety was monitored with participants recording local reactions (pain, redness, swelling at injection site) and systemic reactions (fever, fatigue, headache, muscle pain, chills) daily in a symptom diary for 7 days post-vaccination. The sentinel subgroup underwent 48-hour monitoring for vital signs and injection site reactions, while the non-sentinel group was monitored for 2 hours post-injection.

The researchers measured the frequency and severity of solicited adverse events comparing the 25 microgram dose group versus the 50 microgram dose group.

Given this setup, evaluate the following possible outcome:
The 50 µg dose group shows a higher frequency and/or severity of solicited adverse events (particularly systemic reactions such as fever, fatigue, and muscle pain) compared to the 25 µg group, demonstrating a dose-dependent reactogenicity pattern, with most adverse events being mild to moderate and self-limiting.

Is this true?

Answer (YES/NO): YES